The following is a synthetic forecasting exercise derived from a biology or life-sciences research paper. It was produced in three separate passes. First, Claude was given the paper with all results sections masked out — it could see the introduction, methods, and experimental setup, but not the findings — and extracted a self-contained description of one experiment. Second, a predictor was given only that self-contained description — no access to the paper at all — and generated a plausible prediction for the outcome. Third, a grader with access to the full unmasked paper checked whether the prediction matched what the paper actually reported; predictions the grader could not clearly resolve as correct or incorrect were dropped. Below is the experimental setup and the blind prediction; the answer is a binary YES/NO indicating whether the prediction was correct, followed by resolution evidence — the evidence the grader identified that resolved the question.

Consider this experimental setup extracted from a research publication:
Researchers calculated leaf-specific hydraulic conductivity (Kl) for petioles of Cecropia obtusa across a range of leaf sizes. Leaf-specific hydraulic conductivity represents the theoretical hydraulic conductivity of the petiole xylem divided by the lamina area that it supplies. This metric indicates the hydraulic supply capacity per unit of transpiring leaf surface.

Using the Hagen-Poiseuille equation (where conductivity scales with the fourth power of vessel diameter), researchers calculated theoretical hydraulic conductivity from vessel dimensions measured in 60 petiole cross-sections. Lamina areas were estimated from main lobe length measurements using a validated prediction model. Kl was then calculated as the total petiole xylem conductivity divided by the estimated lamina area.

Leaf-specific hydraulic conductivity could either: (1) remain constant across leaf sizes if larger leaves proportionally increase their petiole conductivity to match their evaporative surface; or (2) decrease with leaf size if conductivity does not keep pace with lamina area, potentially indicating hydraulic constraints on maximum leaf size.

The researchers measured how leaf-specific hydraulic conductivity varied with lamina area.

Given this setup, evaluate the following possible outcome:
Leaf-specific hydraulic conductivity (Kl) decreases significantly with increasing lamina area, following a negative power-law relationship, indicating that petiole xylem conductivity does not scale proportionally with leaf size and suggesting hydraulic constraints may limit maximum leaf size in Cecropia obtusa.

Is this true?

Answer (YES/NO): NO